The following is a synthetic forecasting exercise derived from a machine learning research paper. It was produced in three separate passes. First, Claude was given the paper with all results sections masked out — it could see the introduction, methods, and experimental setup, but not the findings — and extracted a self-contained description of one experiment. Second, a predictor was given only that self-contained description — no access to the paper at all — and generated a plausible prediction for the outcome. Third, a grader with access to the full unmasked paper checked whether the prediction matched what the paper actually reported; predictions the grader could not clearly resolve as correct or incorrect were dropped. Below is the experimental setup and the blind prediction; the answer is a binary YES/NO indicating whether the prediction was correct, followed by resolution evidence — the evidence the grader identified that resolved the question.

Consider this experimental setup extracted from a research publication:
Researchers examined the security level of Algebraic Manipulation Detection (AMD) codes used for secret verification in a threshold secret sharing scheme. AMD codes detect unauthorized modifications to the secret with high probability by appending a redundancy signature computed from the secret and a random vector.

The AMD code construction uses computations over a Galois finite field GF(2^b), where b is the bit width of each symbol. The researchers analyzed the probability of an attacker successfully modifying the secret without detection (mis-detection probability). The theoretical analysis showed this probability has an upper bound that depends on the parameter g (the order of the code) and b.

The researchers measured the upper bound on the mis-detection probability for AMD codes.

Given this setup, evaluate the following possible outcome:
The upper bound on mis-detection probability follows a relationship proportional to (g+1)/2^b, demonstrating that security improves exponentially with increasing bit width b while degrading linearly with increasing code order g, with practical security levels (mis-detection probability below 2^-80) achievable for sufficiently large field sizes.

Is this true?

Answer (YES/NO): NO